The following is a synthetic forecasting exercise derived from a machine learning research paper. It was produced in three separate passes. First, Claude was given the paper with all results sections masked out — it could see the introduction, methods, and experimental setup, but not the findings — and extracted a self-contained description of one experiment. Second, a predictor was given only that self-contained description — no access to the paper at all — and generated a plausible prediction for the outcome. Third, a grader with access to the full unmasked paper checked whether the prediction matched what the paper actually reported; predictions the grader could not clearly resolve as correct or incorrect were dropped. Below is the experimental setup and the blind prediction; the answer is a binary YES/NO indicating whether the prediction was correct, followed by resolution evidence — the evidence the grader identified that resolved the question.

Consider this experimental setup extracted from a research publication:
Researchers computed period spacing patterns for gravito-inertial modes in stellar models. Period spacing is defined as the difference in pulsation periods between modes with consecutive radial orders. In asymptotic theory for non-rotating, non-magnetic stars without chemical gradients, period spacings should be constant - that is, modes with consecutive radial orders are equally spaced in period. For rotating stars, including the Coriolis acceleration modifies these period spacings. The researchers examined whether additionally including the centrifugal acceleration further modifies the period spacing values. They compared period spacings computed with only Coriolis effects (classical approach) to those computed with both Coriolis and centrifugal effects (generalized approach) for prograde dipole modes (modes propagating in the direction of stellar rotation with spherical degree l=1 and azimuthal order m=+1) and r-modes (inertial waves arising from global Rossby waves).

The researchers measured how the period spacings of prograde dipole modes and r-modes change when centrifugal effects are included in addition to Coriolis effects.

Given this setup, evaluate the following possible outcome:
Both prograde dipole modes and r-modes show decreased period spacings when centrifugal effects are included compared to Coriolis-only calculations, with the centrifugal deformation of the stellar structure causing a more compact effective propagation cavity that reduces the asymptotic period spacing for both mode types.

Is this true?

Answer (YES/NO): NO